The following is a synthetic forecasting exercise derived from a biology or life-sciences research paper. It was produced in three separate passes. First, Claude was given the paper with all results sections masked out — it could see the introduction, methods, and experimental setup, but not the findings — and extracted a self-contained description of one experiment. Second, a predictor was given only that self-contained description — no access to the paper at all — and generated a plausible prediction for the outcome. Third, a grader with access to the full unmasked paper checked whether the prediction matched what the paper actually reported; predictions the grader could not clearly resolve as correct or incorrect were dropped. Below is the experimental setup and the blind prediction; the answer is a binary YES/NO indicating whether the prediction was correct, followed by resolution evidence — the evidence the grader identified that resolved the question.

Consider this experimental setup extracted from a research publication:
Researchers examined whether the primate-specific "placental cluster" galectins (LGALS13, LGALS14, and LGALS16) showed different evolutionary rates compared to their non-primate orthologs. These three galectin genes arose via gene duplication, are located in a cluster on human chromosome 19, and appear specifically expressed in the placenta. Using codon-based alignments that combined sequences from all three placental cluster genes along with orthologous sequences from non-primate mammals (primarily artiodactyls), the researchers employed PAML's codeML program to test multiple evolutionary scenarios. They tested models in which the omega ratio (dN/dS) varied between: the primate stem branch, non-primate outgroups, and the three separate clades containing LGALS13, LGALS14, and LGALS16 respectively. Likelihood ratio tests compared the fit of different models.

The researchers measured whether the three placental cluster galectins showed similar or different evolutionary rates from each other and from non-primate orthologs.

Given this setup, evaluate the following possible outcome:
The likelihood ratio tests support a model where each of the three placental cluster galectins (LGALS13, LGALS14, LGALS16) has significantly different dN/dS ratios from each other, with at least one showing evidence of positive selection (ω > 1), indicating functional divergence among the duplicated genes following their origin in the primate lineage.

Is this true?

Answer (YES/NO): NO